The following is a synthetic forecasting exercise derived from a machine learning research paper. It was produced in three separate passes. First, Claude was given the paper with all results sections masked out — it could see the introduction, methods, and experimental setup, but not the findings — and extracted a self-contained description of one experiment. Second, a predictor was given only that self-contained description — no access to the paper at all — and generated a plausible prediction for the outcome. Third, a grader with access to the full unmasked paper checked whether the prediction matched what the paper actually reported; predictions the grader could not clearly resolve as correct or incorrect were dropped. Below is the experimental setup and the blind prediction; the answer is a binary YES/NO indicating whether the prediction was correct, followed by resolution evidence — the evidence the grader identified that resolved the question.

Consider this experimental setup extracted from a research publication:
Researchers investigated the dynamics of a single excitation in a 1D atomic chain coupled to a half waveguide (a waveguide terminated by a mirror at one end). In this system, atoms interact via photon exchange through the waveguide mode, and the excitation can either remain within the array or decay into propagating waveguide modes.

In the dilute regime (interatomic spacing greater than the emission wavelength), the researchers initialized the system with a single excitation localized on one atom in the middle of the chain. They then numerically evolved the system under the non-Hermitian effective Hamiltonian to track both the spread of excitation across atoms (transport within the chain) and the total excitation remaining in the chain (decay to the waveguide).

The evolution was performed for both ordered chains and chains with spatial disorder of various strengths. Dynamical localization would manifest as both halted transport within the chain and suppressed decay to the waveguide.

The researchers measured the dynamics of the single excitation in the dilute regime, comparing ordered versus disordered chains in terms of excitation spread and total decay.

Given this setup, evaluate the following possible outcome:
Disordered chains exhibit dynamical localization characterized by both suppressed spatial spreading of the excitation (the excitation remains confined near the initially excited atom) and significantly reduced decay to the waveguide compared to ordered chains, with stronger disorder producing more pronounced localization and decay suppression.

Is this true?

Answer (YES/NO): NO